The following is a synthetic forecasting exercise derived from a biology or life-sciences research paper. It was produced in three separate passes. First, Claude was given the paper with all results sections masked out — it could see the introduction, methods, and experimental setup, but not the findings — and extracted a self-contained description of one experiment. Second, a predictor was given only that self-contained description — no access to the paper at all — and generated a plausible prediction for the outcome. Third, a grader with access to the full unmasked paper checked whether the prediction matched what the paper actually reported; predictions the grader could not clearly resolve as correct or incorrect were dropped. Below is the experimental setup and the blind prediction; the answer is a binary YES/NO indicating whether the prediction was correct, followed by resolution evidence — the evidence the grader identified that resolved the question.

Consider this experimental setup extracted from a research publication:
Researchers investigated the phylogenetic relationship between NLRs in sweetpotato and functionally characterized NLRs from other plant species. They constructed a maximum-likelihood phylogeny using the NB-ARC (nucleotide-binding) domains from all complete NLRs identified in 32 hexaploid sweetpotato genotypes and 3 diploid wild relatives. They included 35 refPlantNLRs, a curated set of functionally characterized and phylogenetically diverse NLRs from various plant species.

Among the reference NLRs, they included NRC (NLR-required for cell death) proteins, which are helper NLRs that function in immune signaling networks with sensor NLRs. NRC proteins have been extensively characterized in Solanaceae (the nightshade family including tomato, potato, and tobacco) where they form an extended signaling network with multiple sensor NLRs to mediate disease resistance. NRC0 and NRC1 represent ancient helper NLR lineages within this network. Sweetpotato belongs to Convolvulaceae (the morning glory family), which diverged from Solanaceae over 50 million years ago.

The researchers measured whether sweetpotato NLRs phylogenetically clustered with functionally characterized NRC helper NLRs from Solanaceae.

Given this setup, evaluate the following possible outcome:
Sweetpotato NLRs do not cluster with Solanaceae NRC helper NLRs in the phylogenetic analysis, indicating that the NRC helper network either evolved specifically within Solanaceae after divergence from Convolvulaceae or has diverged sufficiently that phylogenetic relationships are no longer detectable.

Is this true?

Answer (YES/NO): NO